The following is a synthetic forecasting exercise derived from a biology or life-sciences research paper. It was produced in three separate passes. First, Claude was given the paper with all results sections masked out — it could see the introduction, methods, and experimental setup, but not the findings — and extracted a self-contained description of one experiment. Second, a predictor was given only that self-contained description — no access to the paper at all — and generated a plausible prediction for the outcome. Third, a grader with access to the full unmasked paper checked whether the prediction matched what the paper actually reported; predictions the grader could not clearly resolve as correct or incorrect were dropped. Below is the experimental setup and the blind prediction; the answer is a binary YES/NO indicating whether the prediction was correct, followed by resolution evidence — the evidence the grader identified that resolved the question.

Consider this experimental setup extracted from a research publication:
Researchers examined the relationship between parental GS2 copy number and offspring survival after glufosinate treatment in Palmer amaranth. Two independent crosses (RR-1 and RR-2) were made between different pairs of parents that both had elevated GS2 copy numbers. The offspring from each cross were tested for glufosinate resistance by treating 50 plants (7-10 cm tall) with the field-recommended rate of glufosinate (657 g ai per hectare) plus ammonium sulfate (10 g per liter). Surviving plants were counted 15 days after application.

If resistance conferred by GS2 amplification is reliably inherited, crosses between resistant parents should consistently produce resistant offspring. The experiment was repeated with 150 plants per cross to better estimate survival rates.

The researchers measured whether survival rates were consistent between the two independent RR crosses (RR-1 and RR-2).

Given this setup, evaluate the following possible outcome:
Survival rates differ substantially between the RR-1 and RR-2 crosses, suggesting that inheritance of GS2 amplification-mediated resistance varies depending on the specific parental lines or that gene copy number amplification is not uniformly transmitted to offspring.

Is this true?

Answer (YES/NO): YES